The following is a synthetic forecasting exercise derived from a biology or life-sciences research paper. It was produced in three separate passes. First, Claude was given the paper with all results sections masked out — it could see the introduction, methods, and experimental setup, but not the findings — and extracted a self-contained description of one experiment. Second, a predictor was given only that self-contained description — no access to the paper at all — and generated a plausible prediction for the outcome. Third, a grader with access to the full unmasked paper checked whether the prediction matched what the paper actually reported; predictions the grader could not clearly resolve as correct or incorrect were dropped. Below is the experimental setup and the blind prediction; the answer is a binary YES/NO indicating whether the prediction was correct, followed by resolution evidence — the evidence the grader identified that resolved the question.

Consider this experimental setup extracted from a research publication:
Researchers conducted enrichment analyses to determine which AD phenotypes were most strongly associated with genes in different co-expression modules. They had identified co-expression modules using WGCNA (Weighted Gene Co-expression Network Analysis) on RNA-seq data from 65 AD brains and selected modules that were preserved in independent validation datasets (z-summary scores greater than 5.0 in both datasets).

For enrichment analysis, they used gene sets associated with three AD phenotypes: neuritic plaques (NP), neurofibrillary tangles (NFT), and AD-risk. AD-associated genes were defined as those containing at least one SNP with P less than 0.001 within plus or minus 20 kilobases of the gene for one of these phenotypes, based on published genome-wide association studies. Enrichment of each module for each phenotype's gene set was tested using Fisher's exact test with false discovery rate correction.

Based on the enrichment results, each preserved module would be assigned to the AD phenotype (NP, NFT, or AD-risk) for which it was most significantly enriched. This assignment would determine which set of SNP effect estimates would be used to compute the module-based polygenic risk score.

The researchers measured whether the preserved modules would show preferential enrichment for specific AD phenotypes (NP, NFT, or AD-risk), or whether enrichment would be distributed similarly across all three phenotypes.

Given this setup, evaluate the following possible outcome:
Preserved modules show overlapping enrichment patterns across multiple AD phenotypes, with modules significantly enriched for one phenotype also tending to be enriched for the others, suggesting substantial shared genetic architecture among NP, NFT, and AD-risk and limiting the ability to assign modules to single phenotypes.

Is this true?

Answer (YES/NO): NO